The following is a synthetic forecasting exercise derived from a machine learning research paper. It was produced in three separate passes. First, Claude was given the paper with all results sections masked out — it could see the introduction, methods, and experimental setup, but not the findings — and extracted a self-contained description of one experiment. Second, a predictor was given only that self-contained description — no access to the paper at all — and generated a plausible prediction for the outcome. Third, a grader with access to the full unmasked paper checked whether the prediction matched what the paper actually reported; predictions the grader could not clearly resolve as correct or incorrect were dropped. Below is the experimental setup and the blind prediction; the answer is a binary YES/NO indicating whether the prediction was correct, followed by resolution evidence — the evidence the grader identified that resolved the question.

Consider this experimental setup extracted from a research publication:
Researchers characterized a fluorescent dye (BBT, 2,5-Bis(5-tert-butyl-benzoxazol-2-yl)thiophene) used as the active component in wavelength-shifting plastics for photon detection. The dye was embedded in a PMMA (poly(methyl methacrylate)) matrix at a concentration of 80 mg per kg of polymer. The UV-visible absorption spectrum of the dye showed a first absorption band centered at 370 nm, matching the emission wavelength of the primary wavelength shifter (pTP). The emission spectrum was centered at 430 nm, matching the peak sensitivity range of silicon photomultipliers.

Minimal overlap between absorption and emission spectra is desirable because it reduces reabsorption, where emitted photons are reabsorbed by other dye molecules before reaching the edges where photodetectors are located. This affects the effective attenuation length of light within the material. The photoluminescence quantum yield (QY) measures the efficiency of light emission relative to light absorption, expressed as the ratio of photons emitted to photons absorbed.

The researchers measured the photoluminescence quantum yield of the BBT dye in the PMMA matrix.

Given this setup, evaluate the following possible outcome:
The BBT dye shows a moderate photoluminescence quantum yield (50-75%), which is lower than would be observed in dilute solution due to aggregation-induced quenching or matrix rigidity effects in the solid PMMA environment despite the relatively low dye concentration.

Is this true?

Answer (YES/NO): NO